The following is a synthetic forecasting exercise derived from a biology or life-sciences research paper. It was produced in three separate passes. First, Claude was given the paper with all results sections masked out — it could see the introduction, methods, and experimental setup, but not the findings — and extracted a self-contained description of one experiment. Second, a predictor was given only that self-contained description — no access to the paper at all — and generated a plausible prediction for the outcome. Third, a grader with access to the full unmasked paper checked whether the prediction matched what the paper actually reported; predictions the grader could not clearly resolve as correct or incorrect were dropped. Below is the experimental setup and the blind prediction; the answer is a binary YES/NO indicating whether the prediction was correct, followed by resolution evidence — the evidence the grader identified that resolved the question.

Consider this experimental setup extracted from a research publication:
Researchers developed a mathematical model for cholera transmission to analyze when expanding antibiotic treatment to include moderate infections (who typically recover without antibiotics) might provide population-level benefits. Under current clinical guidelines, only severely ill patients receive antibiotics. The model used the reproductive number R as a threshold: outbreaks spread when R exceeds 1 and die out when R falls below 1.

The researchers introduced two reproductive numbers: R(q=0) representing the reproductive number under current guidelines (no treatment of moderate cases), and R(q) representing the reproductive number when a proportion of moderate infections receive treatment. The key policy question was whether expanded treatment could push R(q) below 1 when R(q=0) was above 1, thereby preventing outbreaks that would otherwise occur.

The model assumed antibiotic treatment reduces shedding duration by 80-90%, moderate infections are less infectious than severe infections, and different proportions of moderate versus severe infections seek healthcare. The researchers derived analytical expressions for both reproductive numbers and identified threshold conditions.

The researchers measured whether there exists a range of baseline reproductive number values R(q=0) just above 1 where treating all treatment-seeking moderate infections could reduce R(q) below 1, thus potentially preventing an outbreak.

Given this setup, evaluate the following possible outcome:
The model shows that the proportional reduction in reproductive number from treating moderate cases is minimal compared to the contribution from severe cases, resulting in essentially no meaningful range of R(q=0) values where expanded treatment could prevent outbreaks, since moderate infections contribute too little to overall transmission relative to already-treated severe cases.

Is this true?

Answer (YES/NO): NO